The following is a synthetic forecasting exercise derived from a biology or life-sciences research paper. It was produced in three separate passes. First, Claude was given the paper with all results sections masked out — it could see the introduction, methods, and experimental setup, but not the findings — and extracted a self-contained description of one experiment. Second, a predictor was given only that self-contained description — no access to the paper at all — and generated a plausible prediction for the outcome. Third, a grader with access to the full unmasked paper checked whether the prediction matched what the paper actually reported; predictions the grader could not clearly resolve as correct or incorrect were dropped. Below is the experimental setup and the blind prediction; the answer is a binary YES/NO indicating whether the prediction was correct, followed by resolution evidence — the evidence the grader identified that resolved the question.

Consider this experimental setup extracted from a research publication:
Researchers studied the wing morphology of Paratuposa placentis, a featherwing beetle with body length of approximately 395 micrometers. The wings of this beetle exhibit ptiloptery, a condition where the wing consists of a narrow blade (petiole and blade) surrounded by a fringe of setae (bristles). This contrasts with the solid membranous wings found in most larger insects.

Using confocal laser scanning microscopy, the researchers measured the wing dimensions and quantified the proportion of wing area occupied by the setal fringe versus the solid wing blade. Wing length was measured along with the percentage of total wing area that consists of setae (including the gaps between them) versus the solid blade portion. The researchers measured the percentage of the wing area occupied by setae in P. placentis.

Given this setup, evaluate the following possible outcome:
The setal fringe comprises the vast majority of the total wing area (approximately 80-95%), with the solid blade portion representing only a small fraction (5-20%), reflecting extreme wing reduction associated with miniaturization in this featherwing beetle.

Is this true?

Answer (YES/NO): YES